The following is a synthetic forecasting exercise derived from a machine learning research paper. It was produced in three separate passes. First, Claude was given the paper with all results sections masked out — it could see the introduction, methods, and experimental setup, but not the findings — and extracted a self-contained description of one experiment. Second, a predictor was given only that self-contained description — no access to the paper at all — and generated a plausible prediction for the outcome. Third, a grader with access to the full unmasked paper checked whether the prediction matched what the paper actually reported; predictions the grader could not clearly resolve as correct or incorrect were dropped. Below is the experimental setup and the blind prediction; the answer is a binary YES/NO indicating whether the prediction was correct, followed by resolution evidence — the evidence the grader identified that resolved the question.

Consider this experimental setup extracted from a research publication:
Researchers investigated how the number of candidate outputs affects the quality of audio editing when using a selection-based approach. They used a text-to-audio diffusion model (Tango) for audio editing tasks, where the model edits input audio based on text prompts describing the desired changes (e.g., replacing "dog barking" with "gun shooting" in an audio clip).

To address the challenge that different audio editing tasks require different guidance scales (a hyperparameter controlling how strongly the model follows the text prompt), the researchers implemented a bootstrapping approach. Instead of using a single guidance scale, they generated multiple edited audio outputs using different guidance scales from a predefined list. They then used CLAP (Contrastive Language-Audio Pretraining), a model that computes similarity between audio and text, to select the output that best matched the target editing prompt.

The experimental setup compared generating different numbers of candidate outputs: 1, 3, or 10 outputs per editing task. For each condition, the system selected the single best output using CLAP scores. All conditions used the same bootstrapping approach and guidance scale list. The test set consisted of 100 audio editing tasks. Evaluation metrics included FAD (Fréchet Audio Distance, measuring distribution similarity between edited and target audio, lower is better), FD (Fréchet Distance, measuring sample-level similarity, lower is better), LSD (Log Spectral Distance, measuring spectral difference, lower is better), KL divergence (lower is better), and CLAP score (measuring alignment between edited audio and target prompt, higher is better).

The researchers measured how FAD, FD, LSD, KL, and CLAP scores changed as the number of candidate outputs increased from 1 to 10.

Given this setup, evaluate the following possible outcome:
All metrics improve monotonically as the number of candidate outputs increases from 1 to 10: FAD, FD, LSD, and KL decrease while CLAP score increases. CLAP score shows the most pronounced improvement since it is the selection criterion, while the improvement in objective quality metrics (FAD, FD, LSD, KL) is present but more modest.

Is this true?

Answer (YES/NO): NO